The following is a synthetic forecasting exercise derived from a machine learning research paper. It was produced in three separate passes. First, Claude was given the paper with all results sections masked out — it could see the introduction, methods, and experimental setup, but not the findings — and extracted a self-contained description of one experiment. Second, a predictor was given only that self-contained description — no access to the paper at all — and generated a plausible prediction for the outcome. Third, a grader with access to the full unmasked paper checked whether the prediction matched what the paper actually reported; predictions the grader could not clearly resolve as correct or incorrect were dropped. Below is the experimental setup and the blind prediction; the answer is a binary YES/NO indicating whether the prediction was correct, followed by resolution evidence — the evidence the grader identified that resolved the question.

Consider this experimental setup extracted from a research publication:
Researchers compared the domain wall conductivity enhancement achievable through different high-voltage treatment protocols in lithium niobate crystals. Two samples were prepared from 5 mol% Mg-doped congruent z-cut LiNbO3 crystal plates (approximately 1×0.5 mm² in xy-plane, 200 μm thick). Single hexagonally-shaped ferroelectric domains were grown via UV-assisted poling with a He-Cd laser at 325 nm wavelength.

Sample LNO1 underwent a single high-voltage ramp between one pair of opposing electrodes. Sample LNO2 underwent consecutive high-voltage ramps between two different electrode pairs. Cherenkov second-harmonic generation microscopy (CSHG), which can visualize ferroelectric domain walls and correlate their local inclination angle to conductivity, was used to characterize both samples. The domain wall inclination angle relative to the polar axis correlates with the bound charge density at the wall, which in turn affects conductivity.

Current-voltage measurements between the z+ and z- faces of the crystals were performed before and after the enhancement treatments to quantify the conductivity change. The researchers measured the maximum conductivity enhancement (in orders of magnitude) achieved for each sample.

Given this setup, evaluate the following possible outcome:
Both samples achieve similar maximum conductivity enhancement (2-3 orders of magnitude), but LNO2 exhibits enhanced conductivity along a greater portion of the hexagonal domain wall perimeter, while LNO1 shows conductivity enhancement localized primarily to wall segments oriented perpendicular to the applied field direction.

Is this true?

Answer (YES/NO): NO